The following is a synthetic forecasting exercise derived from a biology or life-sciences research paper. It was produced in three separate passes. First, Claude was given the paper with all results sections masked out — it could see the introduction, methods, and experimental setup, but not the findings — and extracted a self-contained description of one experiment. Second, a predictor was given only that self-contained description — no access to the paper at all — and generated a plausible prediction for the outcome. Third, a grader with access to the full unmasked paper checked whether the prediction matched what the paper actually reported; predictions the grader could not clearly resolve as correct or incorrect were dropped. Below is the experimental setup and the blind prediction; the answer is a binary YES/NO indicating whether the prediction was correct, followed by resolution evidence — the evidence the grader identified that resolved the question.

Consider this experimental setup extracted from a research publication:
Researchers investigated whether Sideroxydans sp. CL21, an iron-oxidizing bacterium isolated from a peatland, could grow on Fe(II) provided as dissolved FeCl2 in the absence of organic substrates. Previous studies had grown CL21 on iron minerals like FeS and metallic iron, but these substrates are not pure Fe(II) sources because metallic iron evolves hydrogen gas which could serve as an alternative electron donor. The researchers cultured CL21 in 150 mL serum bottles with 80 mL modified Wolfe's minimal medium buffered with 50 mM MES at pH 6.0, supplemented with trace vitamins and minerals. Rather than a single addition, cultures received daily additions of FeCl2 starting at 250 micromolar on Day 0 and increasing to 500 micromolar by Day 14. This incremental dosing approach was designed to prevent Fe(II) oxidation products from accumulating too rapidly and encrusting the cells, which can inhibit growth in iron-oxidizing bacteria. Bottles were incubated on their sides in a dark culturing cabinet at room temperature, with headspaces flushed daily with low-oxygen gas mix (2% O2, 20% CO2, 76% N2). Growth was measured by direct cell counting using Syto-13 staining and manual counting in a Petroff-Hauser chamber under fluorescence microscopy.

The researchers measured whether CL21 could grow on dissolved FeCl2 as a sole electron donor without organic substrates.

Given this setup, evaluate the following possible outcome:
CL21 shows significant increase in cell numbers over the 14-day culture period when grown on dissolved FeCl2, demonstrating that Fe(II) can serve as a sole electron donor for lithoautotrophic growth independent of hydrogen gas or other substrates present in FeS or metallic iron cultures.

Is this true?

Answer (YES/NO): YES